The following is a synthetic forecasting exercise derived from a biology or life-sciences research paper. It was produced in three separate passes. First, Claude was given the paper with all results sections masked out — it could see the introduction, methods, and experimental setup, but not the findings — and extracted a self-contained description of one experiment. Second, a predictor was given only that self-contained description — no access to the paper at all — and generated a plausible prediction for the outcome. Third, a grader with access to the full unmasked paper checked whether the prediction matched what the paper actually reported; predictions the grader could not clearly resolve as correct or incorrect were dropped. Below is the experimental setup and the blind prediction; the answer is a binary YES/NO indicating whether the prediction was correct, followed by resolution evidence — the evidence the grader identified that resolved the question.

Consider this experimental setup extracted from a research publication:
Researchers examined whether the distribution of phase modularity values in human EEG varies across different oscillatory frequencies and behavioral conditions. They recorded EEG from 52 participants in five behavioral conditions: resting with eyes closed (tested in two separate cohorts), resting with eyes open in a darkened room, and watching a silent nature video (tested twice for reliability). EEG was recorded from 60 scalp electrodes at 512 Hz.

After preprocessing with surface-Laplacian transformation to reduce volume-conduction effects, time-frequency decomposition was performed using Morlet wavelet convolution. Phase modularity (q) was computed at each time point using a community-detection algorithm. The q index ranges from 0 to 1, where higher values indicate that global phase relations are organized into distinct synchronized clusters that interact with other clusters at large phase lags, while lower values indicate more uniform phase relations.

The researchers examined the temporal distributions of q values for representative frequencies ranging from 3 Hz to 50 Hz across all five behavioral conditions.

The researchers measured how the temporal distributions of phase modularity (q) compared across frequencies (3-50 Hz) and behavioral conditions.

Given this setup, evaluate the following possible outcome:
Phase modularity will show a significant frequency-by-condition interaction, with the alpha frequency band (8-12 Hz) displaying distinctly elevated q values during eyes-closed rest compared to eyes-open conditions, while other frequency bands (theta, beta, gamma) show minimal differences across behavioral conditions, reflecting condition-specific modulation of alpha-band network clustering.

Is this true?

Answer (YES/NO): NO